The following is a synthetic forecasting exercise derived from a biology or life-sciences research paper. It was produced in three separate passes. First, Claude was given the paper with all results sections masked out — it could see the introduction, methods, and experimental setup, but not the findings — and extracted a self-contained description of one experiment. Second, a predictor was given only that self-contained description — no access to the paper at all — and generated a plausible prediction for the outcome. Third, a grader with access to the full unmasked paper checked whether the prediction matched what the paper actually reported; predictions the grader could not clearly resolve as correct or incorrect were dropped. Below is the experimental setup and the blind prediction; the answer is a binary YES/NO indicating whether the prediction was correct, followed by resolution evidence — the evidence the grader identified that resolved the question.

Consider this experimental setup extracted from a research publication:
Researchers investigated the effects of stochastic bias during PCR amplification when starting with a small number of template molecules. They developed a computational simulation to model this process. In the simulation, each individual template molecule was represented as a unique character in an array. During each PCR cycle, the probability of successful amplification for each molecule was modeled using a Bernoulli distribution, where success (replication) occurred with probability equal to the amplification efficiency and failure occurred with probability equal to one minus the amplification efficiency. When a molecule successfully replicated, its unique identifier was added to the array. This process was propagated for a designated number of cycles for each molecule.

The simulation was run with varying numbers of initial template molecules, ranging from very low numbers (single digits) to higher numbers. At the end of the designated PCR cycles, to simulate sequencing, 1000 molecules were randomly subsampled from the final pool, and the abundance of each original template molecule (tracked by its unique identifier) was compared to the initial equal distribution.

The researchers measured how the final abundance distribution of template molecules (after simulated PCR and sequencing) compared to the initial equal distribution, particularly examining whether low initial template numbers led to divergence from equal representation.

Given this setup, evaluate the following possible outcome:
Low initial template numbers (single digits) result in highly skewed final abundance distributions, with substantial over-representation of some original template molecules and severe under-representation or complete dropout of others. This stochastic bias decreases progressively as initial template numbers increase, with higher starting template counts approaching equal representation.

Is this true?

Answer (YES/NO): YES